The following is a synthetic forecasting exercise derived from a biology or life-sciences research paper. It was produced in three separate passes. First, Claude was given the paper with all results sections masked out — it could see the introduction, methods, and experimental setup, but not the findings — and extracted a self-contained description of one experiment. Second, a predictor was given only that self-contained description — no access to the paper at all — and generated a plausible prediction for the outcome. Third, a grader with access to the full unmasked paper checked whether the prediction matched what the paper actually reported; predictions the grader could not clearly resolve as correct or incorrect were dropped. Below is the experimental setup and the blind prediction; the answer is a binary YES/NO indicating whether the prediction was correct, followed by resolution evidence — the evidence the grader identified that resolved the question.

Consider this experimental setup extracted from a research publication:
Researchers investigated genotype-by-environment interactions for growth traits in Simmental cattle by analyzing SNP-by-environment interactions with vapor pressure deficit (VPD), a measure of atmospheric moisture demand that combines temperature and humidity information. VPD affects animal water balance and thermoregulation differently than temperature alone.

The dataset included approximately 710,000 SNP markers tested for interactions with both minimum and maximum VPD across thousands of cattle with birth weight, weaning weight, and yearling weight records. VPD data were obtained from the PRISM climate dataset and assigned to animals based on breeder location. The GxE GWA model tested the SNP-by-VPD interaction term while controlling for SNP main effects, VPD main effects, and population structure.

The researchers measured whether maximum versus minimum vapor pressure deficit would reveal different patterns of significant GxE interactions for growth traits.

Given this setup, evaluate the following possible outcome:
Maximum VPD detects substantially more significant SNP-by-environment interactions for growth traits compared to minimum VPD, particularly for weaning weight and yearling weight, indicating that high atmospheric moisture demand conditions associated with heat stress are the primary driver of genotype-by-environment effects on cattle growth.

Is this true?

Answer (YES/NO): NO